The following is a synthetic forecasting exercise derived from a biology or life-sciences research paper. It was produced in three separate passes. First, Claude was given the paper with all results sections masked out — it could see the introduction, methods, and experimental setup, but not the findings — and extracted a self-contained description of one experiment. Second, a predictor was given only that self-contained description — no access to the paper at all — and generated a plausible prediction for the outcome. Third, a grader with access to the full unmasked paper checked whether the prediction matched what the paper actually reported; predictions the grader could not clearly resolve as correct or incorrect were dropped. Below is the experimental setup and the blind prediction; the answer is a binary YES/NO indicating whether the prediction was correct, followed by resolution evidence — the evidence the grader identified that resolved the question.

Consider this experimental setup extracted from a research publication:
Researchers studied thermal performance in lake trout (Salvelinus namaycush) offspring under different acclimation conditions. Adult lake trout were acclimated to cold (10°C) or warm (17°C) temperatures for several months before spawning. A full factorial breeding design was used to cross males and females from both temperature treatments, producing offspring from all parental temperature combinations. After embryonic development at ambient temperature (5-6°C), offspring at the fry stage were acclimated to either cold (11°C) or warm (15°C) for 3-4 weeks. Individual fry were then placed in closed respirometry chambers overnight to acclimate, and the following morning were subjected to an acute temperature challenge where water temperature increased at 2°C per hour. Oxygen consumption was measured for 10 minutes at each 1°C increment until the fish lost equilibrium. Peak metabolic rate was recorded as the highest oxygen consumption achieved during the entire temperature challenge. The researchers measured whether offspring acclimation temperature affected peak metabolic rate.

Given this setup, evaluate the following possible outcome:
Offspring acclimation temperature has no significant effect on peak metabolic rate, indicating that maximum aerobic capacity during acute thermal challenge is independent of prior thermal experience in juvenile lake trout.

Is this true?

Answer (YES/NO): YES